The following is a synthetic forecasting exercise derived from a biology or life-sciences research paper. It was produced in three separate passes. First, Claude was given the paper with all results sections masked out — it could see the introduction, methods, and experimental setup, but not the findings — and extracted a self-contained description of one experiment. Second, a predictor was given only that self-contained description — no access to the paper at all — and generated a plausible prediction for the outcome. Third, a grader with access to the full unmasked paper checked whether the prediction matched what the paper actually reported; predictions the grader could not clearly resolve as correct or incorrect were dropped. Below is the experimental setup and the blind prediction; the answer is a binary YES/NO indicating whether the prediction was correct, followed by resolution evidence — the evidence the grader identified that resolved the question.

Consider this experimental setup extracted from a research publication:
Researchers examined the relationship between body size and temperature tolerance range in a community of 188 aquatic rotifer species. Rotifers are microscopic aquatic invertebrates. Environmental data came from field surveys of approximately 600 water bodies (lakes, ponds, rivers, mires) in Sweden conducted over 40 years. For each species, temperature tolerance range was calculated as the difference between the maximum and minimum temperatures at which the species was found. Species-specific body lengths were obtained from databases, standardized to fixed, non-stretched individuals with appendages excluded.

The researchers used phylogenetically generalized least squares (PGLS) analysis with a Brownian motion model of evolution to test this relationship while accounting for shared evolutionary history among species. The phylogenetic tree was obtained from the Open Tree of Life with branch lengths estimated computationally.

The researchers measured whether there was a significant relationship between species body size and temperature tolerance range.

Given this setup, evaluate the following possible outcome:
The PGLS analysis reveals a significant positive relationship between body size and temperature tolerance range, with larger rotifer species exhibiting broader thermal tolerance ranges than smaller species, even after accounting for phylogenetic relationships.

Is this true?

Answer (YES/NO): NO